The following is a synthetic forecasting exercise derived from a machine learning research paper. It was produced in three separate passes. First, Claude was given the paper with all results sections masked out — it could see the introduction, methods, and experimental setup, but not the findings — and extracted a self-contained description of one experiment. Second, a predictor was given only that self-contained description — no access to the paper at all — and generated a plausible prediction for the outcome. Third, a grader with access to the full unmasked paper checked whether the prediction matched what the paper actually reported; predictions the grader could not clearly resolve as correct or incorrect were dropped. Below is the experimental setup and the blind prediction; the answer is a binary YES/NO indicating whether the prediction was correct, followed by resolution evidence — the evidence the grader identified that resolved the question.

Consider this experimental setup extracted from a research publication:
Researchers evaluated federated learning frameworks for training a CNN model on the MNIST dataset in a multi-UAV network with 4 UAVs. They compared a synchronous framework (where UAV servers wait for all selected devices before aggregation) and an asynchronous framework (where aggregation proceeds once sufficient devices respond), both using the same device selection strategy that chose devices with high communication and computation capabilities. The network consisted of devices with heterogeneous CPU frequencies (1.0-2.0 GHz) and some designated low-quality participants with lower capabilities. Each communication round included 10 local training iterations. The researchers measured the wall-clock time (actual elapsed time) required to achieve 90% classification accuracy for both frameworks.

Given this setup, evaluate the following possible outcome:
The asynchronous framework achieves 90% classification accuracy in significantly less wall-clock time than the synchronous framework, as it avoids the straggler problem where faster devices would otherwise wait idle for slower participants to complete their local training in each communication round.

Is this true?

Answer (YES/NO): YES